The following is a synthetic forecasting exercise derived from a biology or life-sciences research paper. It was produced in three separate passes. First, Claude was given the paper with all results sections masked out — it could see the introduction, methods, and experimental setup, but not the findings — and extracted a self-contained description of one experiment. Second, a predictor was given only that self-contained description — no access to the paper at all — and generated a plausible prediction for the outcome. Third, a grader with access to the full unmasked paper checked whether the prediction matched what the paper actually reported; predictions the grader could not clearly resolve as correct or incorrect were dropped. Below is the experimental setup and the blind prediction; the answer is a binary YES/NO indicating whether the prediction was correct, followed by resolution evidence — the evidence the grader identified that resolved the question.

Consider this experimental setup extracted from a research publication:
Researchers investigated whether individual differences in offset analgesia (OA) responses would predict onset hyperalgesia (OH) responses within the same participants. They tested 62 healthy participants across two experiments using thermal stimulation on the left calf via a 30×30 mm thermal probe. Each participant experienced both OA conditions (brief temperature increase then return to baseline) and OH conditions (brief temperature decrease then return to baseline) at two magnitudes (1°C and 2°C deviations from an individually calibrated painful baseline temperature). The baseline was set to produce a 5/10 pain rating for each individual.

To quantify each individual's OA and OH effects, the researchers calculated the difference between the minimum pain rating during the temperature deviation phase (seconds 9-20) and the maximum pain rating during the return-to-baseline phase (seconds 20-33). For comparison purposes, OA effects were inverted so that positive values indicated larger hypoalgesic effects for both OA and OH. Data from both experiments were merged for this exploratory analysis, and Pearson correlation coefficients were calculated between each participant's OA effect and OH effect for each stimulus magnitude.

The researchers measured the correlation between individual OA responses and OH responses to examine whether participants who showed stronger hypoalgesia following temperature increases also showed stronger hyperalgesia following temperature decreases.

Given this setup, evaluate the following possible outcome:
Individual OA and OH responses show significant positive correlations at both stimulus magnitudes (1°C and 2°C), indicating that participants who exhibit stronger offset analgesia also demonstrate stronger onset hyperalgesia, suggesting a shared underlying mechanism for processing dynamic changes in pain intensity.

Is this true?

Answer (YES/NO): NO